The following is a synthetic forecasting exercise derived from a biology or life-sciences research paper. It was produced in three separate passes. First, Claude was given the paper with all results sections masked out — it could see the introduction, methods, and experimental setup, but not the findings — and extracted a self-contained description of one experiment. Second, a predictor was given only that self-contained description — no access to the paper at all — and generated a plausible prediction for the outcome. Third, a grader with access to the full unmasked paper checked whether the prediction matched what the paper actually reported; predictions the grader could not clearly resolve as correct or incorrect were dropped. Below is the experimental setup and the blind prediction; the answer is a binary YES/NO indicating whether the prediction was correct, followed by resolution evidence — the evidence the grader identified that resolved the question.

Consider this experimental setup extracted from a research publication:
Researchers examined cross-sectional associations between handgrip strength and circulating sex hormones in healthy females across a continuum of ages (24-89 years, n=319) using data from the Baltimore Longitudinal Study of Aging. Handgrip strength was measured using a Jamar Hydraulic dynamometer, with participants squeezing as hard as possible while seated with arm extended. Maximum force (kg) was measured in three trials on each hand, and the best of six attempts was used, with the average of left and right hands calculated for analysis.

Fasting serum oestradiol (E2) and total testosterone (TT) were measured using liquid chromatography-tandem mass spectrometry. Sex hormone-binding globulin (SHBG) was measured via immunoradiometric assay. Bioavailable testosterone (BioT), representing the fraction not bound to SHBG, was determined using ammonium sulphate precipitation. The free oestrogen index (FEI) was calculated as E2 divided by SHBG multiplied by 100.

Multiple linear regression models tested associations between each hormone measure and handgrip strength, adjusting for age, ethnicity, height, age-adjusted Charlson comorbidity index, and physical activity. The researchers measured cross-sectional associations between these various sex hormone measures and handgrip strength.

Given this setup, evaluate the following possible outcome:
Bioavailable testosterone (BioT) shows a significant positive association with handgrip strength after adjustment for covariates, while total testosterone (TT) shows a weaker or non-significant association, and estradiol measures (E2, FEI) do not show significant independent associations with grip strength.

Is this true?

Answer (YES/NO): NO